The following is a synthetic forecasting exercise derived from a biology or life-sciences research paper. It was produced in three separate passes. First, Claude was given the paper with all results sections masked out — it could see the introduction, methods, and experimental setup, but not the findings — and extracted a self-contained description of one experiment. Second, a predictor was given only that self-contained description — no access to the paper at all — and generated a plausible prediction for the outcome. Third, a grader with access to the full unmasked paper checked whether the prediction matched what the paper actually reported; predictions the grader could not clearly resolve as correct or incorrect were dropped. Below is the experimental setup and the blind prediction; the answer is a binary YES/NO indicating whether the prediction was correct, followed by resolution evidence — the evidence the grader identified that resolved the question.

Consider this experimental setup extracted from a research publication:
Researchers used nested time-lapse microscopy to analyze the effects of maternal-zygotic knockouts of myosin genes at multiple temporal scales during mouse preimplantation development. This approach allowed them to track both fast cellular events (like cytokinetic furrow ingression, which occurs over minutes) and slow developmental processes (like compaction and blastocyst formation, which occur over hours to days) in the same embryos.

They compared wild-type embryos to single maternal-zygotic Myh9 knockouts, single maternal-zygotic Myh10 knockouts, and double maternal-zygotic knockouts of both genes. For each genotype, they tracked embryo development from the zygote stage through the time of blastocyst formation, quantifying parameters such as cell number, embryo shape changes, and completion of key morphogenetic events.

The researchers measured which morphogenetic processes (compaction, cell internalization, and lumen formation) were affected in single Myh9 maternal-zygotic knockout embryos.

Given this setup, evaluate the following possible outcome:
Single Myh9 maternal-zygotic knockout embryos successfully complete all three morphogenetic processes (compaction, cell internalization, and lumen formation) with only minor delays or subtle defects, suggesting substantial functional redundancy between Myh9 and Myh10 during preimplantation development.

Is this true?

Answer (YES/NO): NO